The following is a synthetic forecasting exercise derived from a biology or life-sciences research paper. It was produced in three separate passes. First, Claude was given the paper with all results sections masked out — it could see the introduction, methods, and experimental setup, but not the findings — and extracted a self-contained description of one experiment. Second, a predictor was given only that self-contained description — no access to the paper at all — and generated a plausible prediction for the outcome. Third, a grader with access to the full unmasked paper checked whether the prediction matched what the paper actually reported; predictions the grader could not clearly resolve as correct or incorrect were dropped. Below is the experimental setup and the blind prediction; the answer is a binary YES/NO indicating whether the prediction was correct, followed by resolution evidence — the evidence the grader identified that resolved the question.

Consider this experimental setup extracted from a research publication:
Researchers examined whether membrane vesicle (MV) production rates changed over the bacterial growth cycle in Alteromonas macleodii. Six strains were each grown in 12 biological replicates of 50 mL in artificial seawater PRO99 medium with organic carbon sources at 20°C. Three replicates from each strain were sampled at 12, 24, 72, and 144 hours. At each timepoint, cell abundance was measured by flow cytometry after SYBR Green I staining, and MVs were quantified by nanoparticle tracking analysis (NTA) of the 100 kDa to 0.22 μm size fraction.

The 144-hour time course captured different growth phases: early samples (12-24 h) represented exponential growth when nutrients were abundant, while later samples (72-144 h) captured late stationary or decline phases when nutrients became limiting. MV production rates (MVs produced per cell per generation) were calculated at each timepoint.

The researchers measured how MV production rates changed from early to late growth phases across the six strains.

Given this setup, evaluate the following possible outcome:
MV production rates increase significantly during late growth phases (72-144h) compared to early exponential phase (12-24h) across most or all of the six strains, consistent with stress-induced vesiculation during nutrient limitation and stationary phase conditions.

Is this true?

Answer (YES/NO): YES